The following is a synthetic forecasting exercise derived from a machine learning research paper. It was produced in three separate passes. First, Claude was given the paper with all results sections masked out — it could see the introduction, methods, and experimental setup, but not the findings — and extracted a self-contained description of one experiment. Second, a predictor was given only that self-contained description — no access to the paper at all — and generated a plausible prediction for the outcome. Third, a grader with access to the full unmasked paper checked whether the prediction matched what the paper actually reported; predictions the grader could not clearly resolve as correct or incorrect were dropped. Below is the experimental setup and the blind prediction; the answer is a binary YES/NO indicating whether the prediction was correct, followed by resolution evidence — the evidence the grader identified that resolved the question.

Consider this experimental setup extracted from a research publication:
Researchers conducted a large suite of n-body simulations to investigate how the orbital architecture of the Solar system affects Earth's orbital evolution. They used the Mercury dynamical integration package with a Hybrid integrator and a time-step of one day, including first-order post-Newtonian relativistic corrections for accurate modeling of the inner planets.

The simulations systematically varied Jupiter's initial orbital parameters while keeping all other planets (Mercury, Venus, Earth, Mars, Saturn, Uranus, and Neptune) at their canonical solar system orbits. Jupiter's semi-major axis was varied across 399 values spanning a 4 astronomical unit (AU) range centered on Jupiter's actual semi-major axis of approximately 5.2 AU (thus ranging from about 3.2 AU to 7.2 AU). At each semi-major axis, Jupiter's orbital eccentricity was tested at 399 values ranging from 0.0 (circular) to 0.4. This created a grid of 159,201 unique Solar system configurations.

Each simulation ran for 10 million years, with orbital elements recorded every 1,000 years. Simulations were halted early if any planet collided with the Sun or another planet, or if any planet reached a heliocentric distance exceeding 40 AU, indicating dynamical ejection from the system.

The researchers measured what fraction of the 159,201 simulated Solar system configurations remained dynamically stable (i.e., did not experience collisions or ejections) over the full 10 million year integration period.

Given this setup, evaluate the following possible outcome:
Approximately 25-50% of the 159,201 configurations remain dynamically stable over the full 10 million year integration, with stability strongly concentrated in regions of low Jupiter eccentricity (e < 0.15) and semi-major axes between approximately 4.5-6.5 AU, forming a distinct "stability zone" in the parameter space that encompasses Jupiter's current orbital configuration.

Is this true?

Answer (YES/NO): NO